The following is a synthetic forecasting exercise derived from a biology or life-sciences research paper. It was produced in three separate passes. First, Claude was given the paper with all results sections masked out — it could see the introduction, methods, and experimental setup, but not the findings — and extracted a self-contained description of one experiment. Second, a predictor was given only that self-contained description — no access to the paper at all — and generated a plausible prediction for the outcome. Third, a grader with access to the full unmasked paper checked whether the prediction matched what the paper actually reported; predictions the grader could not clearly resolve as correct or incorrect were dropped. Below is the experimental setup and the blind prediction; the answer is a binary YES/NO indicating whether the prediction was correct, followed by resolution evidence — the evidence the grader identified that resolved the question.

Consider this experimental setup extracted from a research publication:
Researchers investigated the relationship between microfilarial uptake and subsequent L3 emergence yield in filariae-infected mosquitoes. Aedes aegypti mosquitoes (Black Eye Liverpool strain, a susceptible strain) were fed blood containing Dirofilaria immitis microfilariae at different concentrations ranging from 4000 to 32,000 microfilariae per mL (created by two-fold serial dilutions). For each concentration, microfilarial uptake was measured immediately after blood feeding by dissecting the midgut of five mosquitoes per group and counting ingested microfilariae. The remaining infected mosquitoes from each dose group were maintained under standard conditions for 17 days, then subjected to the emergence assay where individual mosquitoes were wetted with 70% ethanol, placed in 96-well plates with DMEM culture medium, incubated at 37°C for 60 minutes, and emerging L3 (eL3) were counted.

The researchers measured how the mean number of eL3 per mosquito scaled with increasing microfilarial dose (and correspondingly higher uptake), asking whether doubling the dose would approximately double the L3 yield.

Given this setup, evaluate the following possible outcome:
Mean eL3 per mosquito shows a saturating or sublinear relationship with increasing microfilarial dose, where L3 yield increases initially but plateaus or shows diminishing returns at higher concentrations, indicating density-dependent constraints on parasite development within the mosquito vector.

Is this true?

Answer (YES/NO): YES